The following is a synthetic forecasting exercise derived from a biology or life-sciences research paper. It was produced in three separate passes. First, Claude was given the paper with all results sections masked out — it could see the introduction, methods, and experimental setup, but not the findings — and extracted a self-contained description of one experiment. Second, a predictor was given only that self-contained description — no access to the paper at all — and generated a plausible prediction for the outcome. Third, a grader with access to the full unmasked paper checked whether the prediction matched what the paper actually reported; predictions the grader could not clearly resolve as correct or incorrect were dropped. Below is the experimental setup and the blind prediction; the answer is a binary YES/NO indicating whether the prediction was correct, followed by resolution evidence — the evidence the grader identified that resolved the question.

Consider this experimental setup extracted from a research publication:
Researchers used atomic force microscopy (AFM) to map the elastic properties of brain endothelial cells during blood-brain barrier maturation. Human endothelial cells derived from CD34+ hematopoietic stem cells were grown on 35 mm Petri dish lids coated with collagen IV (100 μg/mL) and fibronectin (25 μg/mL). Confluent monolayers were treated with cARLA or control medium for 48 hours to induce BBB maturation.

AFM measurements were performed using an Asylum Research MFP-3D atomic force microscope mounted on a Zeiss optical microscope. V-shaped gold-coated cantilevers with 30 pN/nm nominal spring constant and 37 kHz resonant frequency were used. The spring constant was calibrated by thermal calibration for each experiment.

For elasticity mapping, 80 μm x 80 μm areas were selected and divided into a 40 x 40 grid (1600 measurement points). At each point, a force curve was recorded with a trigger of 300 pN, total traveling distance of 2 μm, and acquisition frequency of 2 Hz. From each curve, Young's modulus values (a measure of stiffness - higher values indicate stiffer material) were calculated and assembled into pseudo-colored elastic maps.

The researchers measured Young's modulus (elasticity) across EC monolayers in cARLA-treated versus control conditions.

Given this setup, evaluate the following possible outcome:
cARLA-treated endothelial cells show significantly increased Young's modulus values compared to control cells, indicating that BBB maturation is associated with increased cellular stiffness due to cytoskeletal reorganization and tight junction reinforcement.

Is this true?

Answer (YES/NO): NO